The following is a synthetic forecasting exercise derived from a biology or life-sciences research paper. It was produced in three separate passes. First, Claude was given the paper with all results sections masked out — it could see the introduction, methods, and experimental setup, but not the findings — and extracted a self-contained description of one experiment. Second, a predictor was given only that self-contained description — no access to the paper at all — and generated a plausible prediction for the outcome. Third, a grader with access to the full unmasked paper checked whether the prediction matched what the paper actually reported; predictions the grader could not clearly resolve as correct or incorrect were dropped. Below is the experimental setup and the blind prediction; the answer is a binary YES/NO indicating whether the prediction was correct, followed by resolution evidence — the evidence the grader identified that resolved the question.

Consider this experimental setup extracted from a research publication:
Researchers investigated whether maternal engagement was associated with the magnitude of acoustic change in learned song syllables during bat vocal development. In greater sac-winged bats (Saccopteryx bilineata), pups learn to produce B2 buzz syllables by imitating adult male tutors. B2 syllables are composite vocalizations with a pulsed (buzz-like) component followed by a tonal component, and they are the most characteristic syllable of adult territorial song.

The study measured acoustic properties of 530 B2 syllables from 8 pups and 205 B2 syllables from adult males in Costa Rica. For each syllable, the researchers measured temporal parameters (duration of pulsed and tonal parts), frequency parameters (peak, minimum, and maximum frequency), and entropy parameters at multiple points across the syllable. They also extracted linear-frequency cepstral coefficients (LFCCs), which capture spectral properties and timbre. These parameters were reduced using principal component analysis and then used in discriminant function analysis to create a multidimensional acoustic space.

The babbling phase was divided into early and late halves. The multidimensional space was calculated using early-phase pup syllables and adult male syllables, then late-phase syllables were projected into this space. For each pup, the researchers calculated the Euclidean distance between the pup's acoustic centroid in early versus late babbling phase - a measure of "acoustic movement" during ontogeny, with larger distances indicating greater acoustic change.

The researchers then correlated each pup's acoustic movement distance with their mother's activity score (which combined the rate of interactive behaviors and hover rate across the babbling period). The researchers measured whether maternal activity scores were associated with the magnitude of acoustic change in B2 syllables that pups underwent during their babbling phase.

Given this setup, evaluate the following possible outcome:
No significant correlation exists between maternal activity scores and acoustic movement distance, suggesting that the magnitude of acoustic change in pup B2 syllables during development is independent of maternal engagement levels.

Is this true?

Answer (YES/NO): NO